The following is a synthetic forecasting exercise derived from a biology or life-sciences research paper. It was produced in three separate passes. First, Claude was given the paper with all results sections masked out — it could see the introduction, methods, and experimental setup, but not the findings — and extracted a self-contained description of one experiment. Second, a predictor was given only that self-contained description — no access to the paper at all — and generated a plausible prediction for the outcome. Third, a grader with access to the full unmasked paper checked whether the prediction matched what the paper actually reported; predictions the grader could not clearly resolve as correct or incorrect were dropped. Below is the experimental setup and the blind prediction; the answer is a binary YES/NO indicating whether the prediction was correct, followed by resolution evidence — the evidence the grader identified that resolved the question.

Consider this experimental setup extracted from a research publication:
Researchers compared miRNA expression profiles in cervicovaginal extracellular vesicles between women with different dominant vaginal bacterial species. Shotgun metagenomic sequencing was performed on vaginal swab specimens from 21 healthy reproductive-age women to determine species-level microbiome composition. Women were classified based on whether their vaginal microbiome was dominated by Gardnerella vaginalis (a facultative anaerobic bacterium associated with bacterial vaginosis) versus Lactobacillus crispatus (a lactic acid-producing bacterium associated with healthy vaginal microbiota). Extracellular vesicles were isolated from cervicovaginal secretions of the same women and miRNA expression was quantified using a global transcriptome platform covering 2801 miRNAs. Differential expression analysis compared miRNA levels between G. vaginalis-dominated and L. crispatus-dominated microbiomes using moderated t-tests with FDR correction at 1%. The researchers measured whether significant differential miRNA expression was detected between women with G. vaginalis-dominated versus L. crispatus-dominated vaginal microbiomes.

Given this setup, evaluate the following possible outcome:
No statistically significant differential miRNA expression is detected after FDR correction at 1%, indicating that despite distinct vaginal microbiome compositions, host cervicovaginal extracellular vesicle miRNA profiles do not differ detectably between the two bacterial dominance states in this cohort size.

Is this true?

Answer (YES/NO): NO